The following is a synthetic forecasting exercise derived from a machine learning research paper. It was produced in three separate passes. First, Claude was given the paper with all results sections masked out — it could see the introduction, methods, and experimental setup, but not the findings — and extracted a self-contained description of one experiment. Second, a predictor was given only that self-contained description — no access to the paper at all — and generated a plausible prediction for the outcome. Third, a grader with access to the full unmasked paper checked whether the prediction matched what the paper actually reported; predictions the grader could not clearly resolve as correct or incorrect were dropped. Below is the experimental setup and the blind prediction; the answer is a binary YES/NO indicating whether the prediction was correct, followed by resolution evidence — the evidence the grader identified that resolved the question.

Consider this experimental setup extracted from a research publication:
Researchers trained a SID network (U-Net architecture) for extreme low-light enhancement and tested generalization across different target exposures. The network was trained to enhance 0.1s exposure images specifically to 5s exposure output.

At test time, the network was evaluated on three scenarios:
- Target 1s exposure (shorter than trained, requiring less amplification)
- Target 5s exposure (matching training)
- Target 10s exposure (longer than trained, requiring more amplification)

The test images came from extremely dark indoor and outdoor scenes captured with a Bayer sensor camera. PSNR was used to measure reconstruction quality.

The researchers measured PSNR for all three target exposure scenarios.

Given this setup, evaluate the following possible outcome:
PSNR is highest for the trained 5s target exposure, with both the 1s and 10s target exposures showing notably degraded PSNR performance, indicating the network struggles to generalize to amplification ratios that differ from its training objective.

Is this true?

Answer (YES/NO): NO